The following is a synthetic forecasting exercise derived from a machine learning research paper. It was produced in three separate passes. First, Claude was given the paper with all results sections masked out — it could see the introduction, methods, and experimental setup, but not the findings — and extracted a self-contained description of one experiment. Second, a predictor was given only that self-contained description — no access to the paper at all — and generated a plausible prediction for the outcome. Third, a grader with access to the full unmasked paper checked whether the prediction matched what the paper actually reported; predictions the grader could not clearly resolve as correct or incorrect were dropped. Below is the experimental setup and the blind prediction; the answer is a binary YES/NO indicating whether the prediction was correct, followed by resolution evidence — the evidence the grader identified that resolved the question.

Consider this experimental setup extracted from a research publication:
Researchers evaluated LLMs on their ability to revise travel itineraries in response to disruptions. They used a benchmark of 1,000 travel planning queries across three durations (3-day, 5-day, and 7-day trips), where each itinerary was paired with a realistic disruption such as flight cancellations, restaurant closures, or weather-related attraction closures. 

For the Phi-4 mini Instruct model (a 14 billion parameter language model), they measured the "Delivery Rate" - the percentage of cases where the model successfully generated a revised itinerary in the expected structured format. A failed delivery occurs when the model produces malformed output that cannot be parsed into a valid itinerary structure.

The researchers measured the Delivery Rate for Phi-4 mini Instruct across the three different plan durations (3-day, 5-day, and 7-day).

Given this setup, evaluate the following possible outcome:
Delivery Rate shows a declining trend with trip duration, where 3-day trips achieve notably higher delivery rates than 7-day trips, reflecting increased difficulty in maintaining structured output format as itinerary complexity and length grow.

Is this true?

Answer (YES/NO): NO